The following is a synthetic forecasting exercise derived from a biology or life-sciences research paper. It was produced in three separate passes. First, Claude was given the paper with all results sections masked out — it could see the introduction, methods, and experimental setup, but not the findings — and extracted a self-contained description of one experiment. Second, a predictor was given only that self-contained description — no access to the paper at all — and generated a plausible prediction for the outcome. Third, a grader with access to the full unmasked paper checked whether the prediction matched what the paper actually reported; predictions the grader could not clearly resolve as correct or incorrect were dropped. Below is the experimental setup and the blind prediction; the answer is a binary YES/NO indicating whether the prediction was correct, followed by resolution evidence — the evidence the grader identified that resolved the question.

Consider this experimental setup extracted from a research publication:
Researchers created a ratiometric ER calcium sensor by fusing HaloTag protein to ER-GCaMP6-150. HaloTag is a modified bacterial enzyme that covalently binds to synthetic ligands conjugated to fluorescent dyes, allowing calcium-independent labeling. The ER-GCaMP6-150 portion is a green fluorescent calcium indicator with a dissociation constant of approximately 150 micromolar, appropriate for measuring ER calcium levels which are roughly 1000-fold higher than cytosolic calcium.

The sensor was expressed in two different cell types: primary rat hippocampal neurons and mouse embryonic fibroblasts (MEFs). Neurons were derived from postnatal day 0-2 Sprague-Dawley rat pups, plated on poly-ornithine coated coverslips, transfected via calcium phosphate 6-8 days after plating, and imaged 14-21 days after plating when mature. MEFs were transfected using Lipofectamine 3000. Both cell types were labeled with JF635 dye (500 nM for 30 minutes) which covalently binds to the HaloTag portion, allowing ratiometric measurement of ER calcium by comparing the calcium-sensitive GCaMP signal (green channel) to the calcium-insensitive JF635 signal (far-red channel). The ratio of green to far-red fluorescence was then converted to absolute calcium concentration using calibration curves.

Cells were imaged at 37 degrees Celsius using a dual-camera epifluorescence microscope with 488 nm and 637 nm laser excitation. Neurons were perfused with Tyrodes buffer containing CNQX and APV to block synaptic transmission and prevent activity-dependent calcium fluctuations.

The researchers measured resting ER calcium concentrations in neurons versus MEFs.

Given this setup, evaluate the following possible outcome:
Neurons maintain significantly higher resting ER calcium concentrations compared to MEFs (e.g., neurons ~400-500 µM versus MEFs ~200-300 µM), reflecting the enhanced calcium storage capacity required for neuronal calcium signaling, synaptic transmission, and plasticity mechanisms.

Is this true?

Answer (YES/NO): NO